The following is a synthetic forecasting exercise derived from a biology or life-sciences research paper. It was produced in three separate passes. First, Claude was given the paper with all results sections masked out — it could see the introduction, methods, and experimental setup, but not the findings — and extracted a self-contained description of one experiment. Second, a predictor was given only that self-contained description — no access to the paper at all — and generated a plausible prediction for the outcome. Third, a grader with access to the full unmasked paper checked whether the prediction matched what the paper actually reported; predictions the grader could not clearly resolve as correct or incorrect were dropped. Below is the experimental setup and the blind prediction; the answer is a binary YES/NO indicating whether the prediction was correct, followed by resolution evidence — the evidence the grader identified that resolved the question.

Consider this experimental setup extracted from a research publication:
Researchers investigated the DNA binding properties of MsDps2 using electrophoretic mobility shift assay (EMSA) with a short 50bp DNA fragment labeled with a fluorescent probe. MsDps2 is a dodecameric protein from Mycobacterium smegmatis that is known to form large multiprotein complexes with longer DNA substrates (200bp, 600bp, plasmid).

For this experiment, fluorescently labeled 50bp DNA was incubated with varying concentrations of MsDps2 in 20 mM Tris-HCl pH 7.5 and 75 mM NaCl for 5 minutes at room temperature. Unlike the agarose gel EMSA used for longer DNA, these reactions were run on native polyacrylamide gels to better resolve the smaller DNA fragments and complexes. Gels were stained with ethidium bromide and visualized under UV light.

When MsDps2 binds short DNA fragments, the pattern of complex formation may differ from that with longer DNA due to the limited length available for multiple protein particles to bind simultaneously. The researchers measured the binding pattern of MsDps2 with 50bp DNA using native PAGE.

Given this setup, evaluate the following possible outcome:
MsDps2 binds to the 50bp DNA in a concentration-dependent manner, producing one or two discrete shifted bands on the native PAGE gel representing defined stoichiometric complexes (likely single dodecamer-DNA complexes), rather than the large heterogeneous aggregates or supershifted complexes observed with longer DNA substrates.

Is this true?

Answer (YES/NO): NO